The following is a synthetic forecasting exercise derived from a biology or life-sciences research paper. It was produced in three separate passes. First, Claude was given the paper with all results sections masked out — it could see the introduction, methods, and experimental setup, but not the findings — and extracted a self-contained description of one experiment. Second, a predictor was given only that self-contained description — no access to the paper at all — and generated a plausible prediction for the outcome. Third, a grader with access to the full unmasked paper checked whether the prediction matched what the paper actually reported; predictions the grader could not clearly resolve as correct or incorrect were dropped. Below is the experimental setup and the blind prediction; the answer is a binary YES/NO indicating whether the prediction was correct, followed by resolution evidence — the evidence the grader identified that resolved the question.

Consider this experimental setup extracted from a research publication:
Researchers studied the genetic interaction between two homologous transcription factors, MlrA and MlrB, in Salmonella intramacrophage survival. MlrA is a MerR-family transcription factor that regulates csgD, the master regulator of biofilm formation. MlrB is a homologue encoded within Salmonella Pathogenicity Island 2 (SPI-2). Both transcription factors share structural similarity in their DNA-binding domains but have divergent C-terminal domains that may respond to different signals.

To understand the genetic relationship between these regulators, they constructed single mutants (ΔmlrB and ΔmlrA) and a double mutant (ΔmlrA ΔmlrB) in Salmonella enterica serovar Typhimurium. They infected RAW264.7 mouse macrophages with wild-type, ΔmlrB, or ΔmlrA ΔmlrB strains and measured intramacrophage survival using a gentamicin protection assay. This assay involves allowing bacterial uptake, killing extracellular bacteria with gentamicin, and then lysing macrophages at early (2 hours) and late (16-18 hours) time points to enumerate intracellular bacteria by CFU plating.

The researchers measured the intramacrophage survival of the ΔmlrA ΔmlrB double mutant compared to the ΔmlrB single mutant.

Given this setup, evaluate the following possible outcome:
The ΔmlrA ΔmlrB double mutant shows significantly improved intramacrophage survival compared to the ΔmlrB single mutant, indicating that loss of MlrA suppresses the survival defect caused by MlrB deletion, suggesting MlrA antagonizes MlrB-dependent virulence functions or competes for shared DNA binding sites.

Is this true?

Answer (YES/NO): YES